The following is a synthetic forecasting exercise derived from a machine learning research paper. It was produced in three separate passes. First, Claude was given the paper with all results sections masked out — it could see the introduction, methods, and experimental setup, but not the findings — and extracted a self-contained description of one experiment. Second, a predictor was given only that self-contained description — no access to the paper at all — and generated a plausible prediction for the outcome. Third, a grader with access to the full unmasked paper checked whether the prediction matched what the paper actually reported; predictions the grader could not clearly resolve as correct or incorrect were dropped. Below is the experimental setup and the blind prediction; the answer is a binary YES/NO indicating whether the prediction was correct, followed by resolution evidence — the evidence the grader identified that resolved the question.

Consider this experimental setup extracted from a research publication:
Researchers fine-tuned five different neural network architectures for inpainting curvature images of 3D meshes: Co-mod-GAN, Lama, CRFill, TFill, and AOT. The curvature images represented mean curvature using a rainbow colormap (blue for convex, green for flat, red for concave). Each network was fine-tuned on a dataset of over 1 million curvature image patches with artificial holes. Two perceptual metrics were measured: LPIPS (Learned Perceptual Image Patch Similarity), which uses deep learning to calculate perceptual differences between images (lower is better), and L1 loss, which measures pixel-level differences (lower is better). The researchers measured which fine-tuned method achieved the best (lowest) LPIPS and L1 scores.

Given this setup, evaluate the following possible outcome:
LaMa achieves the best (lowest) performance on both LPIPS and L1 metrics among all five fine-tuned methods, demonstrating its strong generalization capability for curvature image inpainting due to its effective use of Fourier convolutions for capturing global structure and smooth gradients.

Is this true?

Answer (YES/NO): NO